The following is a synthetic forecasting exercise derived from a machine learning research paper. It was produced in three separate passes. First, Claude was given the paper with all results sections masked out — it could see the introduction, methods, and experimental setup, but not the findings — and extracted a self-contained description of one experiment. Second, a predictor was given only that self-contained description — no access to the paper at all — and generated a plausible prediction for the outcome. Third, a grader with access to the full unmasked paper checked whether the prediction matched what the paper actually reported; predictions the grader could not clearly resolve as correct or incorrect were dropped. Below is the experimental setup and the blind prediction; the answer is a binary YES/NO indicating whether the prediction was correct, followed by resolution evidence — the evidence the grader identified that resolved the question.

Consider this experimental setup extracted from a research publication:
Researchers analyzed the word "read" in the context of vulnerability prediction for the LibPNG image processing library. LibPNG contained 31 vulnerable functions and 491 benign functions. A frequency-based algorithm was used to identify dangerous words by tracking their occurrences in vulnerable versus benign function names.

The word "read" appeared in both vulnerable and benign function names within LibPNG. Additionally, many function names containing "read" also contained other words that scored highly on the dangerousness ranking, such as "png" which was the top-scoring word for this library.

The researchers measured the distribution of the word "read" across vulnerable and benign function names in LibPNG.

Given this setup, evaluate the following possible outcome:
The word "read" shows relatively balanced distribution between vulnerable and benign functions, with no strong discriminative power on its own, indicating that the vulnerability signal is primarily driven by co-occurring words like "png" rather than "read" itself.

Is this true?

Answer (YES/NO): NO